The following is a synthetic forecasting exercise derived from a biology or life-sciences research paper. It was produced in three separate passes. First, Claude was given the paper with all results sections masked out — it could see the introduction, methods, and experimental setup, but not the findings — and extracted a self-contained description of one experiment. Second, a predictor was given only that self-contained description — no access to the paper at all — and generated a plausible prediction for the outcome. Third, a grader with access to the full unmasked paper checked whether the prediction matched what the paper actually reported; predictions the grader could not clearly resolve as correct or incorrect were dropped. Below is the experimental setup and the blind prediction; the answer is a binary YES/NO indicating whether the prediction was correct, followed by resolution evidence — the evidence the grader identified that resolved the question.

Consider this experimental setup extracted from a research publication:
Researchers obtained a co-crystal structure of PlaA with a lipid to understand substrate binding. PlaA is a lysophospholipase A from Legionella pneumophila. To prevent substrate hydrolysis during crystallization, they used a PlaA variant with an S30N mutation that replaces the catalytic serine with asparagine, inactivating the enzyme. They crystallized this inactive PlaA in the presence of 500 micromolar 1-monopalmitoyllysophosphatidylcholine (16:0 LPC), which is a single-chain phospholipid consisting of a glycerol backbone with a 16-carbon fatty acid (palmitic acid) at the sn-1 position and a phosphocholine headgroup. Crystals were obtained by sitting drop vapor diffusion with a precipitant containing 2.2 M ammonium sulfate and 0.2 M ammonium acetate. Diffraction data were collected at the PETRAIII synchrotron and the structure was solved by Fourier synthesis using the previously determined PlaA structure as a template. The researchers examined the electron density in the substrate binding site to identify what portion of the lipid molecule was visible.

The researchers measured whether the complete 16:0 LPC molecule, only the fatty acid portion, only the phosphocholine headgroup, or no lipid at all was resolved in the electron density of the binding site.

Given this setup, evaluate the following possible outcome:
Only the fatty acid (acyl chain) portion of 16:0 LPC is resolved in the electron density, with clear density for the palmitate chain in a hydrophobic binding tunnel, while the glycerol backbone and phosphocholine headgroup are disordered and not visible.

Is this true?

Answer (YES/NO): NO